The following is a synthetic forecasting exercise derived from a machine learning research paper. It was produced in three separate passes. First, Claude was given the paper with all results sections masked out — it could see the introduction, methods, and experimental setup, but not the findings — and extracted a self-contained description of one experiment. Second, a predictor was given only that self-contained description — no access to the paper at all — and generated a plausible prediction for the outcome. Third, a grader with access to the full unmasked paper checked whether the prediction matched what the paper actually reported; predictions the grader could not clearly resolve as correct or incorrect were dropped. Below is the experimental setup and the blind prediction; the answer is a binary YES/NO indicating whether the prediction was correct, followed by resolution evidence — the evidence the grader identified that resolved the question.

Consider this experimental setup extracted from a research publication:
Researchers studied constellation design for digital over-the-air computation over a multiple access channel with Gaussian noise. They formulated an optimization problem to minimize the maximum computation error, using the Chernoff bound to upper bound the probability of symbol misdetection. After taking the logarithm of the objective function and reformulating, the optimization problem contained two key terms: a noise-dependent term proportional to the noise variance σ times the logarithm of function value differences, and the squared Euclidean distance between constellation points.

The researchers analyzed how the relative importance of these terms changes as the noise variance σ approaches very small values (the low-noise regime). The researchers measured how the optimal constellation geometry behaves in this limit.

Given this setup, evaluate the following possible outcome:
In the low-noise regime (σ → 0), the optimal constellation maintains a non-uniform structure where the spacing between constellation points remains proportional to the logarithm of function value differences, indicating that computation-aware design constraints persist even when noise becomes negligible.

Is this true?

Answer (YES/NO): NO